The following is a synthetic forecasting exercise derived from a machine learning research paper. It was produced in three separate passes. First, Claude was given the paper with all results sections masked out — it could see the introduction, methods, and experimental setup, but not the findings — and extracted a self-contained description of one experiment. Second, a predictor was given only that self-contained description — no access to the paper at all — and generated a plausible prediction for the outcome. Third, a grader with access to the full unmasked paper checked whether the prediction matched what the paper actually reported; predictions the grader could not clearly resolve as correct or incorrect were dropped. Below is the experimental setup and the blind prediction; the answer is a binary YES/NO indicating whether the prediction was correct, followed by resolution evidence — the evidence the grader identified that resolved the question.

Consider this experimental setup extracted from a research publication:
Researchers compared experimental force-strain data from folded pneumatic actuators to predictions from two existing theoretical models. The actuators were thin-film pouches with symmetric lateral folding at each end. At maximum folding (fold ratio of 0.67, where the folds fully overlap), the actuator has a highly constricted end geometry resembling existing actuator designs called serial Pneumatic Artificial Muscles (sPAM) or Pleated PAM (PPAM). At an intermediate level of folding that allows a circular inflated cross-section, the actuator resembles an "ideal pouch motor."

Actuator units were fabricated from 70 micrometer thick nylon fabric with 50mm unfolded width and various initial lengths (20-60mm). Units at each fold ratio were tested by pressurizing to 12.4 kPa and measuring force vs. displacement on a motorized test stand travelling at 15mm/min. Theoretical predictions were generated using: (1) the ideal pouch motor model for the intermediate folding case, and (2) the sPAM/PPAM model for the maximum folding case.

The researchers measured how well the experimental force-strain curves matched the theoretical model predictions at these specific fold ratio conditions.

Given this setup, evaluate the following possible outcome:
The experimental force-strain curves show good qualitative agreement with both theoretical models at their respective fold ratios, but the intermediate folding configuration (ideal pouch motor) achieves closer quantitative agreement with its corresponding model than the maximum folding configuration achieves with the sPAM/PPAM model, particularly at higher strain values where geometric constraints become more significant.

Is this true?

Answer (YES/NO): NO